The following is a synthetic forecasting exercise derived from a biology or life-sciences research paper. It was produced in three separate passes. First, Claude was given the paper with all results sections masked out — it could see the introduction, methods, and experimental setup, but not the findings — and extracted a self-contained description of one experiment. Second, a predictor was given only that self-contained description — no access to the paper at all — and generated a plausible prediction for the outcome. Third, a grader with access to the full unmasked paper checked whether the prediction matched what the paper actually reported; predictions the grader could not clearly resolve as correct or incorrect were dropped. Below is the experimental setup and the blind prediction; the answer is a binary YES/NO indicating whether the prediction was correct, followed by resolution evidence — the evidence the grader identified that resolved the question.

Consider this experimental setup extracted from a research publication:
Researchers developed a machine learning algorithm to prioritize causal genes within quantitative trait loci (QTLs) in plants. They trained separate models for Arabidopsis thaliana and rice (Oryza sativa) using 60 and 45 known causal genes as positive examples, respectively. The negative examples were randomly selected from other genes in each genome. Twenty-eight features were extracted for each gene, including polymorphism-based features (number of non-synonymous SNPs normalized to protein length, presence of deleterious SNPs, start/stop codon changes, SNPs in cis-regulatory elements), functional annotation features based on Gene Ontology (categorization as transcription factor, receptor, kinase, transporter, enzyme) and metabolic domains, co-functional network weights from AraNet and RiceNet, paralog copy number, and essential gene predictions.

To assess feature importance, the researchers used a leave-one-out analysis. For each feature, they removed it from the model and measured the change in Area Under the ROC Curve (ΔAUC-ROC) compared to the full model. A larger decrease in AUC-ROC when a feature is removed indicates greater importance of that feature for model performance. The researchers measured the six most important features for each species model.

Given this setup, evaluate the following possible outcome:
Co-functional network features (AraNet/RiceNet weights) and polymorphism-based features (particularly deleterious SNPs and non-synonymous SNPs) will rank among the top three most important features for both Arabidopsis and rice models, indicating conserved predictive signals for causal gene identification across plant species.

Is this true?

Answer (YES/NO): NO